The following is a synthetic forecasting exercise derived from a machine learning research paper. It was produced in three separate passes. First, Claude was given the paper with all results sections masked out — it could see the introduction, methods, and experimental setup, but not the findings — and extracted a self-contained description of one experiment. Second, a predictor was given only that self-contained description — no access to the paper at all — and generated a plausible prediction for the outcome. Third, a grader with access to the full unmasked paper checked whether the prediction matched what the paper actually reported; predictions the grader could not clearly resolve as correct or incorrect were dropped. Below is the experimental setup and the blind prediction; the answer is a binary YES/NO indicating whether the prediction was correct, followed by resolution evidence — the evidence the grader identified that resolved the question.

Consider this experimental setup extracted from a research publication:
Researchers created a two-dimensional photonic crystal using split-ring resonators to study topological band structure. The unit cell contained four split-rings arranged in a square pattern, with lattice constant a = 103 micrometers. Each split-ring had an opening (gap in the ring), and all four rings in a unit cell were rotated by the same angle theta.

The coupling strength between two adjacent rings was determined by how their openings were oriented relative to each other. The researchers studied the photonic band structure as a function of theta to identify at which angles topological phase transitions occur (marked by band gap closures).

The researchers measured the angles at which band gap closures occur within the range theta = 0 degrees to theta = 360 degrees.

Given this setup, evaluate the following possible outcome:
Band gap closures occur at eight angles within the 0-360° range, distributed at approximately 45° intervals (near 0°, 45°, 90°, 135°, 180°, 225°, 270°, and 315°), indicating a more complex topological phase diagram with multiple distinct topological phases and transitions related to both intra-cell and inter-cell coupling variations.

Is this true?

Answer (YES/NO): NO